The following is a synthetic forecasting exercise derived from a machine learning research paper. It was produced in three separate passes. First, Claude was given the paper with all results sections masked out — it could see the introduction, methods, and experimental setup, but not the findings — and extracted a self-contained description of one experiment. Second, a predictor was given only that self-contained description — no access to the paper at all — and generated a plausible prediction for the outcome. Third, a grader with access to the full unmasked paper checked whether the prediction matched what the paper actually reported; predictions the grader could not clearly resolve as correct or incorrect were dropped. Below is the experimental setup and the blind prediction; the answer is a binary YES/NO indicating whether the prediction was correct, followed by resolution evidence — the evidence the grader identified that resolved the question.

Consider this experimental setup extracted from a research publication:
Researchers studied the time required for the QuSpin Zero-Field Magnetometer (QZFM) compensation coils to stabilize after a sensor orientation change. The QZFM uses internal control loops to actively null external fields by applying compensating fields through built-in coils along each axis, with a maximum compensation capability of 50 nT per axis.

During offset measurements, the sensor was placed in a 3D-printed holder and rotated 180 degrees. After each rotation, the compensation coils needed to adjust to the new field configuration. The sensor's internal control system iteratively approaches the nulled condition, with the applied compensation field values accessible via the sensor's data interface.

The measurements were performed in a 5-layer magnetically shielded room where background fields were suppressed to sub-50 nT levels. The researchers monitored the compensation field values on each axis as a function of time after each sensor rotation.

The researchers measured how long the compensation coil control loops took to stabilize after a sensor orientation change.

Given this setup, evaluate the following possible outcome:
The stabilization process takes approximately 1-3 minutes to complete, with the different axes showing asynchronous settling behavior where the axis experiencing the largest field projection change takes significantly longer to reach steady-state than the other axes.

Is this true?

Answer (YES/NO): NO